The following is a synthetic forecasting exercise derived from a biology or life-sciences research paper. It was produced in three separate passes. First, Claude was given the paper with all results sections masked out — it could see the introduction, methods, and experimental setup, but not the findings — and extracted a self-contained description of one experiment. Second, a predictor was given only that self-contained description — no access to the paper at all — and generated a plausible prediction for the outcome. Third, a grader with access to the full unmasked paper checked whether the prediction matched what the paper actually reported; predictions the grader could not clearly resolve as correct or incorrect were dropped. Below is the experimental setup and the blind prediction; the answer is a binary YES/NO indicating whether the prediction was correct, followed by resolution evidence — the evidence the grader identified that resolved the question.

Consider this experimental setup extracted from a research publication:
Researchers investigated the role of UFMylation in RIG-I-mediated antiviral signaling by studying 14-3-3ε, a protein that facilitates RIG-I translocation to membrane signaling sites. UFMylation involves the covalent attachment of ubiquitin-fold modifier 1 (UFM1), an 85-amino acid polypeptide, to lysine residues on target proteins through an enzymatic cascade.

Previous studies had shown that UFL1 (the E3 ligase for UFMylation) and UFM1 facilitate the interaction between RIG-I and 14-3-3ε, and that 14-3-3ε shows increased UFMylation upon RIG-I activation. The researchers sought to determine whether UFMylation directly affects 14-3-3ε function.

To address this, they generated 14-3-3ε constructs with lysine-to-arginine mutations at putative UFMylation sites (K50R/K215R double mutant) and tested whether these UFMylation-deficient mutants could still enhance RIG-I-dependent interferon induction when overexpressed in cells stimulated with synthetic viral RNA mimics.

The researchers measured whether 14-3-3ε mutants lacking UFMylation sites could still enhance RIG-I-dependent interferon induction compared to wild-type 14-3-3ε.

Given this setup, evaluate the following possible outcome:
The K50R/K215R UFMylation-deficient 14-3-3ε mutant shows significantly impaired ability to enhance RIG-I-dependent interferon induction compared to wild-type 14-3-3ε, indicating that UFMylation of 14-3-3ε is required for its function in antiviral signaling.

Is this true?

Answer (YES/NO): YES